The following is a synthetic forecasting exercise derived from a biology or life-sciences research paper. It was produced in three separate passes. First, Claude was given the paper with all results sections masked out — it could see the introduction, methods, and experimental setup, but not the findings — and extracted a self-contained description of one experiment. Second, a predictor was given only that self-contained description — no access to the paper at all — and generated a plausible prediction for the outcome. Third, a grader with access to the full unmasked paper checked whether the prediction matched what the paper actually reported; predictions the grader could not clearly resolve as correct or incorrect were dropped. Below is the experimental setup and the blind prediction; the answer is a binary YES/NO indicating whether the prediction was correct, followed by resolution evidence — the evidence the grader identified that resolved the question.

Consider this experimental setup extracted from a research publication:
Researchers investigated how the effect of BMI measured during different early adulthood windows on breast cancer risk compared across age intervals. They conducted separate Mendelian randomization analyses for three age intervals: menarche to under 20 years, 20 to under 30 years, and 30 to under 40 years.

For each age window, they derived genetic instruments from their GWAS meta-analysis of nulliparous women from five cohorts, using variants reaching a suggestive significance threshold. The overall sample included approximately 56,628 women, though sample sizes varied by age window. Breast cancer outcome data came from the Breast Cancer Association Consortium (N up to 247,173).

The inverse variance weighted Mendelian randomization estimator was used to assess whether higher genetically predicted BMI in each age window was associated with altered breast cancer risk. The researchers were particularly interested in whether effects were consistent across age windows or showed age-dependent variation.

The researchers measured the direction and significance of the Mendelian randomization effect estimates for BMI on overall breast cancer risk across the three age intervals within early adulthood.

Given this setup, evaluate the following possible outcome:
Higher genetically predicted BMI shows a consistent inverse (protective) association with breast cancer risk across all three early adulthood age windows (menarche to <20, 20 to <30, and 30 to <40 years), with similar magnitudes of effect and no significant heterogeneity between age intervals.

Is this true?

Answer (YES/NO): NO